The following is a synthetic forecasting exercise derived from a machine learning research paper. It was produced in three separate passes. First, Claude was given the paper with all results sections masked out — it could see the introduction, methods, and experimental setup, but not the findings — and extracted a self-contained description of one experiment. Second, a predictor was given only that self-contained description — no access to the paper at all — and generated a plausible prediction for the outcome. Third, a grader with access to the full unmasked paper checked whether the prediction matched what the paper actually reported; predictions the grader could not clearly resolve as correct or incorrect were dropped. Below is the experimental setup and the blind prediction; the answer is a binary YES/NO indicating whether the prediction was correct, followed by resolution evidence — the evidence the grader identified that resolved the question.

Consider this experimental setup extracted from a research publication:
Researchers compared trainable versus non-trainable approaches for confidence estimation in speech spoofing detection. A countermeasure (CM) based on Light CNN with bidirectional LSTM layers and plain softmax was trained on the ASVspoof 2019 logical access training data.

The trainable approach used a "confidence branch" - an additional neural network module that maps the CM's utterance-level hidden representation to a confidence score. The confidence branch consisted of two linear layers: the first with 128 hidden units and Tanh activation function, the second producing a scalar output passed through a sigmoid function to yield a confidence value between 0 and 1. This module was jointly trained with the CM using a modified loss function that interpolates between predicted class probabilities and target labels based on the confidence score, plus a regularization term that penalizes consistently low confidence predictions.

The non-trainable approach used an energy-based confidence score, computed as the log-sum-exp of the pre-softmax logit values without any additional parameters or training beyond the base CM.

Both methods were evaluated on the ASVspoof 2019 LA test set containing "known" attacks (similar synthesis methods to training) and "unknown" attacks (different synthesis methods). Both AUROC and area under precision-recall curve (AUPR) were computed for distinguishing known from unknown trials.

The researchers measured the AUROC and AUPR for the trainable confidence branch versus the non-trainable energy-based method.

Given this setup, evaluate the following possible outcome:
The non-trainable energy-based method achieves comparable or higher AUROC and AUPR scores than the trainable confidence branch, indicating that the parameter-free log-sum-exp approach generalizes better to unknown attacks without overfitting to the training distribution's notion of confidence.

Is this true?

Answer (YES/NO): YES